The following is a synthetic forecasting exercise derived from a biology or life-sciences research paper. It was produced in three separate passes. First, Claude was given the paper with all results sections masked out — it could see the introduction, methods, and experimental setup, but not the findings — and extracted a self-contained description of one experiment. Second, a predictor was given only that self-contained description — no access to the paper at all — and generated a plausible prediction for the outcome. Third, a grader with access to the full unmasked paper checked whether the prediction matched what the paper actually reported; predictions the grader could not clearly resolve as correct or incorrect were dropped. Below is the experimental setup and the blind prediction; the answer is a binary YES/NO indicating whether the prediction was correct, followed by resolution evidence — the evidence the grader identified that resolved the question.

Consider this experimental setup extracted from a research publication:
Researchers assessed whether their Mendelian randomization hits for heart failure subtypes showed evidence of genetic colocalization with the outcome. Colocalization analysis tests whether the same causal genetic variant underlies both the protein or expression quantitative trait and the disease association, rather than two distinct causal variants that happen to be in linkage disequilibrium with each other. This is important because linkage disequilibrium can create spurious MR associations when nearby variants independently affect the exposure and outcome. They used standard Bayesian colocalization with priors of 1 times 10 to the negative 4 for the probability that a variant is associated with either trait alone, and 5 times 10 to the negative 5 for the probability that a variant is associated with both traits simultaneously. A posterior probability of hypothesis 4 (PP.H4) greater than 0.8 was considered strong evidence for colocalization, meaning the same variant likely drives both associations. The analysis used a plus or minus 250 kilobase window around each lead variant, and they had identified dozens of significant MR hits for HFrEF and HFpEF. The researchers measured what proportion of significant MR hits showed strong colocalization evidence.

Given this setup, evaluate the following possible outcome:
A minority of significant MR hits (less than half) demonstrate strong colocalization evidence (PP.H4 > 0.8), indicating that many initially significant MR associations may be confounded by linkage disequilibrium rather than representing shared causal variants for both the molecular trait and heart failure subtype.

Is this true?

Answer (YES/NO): NO